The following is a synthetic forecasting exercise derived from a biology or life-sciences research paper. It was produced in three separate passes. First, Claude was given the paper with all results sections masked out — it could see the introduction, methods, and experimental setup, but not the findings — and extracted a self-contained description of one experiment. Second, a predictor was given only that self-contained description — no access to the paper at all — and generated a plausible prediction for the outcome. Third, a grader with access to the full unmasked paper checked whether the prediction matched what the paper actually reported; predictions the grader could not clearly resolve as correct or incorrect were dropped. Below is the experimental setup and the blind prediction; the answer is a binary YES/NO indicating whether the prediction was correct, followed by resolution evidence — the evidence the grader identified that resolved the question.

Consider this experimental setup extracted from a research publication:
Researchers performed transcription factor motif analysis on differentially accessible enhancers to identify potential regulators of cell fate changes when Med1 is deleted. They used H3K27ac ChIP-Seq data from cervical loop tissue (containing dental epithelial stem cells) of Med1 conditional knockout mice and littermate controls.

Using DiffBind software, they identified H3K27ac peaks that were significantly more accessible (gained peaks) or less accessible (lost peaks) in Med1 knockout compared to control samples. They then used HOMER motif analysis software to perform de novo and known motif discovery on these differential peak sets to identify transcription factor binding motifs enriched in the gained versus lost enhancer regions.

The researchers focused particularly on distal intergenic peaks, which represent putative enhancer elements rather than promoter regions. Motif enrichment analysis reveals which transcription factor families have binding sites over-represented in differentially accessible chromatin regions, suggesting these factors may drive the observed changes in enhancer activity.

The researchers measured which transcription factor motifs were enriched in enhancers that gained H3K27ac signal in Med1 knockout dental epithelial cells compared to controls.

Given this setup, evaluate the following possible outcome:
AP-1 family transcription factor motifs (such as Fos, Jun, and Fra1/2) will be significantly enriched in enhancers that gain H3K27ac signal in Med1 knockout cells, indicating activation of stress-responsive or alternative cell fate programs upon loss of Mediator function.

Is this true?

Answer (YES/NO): YES